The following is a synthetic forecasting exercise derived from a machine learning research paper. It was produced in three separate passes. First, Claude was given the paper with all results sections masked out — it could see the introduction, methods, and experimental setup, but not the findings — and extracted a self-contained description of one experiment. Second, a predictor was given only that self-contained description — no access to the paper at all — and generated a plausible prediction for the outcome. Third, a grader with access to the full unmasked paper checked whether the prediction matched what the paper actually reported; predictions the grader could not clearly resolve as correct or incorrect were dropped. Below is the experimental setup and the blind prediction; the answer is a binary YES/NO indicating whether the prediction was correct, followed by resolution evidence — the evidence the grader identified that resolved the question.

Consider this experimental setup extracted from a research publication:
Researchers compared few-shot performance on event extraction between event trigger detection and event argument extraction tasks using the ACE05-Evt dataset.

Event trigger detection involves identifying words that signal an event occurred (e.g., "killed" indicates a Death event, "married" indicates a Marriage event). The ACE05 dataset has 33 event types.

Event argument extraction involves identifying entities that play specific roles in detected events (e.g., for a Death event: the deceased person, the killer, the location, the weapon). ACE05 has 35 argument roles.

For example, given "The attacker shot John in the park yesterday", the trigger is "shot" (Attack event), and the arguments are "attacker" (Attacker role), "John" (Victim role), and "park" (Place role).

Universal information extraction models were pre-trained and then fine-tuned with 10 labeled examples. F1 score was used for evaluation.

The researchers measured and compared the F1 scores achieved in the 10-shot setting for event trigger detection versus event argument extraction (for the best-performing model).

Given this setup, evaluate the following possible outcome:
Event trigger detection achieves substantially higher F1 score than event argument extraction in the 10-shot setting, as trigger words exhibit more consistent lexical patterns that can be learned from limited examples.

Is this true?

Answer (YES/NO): YES